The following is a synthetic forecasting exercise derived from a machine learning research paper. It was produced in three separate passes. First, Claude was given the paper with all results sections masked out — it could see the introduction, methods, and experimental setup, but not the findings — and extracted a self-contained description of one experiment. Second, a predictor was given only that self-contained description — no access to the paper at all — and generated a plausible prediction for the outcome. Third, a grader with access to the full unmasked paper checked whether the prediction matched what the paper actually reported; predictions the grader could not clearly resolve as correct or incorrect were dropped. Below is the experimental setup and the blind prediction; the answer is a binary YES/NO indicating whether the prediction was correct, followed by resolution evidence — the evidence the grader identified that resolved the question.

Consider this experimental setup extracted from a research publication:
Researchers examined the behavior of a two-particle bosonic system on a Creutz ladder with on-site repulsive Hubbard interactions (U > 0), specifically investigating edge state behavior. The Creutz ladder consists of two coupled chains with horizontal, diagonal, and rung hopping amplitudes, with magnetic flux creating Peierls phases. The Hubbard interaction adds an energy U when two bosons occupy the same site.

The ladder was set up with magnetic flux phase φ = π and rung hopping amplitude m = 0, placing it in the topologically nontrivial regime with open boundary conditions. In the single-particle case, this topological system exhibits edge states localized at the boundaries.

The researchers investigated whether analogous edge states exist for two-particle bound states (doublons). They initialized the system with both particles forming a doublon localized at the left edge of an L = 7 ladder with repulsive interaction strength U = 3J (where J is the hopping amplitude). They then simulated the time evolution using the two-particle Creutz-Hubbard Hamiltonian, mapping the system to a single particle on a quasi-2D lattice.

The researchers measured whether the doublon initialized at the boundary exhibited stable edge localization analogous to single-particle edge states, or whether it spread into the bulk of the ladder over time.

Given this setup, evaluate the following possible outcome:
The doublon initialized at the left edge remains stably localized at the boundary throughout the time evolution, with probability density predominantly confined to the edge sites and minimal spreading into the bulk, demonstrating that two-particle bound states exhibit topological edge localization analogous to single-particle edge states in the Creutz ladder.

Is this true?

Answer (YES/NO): YES